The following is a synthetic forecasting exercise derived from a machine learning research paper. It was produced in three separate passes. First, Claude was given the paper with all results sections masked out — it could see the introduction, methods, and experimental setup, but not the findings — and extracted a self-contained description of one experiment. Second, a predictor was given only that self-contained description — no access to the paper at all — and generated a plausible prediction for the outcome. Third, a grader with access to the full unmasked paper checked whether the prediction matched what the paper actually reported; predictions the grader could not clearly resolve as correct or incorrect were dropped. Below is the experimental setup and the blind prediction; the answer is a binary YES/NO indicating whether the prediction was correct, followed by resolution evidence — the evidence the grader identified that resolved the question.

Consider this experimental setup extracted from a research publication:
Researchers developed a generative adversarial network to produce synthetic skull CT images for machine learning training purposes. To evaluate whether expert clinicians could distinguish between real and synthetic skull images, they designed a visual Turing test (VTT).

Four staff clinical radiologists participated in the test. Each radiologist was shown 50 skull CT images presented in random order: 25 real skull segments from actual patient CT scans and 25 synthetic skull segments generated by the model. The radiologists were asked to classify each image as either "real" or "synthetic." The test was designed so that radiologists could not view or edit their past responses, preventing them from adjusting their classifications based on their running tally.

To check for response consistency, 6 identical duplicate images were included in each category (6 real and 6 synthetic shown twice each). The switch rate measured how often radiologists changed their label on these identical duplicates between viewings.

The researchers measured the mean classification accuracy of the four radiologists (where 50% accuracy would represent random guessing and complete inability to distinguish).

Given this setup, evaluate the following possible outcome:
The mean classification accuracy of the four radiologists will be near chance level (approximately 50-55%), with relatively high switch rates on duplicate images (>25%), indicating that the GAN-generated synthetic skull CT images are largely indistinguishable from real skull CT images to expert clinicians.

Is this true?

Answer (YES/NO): NO